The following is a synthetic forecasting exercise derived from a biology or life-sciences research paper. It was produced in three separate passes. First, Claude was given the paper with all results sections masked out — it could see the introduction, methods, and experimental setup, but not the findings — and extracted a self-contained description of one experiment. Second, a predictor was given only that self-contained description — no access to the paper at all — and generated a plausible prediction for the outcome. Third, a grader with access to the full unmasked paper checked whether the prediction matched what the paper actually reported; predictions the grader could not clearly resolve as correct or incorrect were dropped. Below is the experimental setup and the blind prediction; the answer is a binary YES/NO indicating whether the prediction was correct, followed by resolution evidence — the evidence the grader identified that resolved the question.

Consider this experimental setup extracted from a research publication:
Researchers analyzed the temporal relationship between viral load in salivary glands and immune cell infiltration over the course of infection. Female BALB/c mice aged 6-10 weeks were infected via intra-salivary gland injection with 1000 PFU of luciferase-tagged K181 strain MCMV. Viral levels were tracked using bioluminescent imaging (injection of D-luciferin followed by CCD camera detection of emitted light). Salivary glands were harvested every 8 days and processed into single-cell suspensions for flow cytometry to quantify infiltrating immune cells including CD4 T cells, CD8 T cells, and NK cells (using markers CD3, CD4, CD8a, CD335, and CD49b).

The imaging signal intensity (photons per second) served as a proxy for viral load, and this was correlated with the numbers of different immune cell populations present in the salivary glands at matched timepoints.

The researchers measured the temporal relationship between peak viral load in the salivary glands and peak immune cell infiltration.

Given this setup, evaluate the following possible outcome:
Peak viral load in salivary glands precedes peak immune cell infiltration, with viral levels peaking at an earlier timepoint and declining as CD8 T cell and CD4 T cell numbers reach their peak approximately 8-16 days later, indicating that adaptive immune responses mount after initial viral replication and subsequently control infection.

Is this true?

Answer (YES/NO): NO